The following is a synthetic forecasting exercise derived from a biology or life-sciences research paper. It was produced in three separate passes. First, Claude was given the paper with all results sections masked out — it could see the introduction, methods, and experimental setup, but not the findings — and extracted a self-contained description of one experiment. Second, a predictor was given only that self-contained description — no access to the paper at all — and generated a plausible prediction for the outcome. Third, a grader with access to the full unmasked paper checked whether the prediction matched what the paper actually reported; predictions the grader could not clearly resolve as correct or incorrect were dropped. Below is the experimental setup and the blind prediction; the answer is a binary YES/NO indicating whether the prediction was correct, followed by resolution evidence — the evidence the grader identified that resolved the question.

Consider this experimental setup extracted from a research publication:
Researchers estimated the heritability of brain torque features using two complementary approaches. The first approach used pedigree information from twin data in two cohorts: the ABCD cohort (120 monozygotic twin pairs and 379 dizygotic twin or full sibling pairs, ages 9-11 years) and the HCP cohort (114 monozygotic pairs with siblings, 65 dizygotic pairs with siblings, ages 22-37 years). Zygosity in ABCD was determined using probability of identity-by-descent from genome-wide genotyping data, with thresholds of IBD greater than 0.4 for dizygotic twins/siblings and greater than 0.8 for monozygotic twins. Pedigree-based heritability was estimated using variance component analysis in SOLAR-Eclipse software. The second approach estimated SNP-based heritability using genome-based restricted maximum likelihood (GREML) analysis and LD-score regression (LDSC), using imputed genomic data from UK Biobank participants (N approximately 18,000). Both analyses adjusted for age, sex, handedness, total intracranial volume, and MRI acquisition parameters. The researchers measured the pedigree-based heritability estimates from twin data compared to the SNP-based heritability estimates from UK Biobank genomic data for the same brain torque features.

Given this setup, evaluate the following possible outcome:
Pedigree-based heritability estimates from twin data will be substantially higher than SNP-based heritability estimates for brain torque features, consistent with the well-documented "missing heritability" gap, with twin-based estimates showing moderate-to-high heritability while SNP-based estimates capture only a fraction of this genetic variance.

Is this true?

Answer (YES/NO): YES